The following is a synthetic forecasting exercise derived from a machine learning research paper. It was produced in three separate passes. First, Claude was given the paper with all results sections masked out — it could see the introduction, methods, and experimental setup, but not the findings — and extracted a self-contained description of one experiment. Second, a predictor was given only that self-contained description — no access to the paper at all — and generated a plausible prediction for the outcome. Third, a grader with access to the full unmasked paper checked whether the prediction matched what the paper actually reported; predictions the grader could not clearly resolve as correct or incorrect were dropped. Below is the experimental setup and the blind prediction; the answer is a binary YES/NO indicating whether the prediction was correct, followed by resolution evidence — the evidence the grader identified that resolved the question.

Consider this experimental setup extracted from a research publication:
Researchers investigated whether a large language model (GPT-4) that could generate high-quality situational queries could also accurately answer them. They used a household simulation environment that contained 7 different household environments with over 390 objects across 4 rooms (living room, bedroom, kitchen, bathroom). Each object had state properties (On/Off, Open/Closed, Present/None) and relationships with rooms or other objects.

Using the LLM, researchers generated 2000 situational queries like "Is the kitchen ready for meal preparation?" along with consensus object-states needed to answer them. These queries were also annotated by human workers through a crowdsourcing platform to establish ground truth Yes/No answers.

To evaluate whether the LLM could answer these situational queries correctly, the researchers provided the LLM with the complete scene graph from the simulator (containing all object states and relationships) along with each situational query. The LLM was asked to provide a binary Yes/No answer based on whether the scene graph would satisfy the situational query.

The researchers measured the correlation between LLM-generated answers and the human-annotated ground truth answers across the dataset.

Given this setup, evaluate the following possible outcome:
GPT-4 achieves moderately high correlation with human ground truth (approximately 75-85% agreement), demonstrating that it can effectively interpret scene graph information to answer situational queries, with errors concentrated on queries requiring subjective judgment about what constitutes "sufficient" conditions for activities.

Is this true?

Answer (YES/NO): NO